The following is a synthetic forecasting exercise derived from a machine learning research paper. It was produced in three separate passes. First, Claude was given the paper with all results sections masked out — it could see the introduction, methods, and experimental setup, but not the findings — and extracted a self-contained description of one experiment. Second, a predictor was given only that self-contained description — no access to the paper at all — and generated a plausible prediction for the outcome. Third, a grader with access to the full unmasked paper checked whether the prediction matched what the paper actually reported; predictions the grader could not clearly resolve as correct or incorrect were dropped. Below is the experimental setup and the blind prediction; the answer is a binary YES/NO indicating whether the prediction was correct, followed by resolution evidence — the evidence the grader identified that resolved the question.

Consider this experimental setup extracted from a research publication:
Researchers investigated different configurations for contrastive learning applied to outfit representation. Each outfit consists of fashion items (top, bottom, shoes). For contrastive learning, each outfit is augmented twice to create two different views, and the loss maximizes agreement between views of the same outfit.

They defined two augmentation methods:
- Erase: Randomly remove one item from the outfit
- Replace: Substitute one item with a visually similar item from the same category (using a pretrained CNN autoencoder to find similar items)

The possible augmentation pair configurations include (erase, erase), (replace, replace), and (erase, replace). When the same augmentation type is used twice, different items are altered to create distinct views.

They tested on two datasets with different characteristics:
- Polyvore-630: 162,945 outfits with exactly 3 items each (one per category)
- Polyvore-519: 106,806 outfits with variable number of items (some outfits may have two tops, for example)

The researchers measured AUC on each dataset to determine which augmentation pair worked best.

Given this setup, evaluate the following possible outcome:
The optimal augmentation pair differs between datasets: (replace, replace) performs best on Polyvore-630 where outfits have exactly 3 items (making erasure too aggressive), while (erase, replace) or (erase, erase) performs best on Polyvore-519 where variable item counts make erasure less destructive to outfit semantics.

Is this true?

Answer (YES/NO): NO